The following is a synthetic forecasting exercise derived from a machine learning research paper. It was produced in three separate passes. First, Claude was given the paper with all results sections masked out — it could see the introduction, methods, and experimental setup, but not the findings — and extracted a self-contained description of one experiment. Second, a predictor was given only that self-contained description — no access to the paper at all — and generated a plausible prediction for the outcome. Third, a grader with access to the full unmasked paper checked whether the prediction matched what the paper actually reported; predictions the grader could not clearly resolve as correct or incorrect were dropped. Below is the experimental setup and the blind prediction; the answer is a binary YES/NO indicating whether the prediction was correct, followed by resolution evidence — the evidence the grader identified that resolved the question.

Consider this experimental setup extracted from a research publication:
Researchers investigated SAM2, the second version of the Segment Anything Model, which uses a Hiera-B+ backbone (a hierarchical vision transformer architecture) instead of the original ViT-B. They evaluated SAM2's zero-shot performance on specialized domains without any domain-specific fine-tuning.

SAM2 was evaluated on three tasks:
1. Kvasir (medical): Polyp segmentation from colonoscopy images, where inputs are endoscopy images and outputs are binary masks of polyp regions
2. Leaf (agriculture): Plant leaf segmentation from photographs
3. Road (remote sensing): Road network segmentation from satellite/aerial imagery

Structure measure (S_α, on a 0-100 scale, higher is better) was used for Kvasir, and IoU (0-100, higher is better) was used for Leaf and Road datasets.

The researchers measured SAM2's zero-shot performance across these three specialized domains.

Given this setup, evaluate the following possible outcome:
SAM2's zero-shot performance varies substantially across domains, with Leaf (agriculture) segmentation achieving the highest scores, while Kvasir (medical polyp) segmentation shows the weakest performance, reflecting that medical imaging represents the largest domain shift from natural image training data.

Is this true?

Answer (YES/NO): NO